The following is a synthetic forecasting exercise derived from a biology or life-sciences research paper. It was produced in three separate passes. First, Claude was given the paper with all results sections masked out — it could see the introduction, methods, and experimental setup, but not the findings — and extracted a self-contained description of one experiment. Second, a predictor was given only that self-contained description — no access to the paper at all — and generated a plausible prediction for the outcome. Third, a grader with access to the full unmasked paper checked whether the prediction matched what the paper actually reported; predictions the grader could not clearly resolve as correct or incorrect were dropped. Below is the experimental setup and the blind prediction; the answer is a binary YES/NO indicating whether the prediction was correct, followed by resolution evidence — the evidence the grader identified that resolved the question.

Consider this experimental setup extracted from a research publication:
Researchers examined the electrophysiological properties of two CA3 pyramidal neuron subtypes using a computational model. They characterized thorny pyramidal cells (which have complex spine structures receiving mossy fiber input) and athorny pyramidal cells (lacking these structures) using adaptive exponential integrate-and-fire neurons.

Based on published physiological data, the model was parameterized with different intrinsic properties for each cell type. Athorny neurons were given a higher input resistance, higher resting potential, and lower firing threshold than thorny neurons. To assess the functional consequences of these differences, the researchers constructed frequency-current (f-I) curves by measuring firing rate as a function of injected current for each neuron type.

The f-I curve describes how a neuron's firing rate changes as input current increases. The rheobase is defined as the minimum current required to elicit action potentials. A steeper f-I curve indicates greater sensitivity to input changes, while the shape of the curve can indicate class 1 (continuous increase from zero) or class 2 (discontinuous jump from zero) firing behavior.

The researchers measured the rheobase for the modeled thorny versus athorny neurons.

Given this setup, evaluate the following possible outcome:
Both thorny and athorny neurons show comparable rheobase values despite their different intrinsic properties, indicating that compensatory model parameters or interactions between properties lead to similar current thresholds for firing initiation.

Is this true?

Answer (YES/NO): NO